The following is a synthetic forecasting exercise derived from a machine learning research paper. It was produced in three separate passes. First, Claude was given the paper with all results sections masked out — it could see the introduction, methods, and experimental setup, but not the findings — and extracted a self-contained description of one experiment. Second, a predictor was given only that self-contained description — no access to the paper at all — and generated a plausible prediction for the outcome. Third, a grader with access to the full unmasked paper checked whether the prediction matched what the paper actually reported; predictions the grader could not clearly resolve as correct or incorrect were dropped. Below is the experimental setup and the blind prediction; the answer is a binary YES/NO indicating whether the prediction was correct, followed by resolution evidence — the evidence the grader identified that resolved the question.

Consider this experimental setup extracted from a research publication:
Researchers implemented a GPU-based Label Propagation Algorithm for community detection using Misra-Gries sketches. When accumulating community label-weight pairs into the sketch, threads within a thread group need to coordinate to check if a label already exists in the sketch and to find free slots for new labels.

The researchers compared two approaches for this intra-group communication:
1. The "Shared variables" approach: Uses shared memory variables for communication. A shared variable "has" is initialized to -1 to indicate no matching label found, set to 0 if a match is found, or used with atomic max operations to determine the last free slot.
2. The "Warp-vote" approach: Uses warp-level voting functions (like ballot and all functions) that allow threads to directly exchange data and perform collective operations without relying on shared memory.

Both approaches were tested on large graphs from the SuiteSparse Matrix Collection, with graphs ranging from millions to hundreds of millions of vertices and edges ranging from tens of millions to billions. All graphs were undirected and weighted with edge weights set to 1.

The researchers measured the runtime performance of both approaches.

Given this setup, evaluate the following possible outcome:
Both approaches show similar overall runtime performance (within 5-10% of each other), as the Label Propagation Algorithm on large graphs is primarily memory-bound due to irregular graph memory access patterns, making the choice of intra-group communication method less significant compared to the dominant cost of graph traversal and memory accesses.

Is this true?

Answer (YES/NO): NO